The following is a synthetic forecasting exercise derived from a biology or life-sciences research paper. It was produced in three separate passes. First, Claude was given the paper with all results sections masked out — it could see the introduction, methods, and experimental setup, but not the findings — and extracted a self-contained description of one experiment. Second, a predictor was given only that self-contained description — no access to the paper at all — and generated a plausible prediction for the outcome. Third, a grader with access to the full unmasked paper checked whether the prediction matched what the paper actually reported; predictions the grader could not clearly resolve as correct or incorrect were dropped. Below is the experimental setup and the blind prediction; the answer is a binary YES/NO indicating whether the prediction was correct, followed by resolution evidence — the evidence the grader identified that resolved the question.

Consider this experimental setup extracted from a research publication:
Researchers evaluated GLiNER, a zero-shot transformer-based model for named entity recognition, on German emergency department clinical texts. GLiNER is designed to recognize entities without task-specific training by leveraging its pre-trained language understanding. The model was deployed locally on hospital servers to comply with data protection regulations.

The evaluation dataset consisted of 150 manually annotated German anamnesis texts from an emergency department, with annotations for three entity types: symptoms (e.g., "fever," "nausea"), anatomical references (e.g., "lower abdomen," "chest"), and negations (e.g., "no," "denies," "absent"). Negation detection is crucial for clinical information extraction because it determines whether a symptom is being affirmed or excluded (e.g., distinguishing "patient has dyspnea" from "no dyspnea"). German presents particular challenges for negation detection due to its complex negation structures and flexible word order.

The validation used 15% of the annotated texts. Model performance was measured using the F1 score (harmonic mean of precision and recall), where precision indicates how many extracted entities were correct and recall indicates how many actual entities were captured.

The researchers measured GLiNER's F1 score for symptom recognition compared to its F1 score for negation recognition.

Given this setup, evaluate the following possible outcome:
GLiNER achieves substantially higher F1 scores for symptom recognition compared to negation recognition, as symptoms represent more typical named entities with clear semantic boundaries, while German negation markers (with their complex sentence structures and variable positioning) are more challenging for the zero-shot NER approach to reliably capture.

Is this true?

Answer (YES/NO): YES